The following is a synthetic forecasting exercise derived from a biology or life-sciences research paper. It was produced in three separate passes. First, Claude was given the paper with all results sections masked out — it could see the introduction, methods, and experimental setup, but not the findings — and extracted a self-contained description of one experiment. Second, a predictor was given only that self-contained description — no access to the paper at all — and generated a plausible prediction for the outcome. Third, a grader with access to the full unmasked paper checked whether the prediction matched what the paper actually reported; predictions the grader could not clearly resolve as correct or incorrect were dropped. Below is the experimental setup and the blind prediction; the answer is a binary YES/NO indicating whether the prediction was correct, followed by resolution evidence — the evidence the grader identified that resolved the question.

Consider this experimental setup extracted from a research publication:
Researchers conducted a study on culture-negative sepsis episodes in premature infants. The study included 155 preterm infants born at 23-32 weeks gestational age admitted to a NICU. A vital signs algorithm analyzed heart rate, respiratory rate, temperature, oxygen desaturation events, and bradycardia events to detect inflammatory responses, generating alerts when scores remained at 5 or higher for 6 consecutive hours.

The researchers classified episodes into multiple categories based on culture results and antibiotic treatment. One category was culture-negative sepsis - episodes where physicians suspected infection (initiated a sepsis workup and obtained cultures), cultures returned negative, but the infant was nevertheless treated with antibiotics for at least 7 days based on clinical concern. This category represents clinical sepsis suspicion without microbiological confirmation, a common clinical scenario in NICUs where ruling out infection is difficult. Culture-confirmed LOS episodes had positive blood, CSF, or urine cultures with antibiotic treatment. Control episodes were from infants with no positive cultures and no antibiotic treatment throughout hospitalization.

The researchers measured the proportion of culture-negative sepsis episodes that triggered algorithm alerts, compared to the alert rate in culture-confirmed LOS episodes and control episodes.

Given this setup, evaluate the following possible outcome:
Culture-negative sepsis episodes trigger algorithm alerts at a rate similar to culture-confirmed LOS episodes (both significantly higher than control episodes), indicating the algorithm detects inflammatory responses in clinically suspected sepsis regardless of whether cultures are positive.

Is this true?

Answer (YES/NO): YES